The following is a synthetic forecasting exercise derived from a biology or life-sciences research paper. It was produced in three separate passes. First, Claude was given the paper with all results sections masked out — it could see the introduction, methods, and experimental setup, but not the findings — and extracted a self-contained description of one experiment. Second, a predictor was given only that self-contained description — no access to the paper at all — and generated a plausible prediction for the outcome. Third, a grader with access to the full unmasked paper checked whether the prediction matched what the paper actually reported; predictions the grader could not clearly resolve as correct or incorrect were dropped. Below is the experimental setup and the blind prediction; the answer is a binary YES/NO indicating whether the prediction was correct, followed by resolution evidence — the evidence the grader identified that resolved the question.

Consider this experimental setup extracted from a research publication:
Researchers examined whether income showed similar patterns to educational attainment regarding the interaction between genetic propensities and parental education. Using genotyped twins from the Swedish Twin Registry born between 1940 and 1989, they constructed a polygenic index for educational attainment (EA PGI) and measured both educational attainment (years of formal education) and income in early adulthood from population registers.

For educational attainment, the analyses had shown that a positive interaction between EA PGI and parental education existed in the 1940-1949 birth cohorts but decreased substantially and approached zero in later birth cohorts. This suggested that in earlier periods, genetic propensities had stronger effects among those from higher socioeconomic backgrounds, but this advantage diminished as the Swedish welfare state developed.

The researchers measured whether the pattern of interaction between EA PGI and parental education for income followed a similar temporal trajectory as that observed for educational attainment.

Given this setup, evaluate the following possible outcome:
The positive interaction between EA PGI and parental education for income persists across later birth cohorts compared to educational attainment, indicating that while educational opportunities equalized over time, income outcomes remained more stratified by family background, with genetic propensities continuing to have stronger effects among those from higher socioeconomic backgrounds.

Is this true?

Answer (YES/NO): NO